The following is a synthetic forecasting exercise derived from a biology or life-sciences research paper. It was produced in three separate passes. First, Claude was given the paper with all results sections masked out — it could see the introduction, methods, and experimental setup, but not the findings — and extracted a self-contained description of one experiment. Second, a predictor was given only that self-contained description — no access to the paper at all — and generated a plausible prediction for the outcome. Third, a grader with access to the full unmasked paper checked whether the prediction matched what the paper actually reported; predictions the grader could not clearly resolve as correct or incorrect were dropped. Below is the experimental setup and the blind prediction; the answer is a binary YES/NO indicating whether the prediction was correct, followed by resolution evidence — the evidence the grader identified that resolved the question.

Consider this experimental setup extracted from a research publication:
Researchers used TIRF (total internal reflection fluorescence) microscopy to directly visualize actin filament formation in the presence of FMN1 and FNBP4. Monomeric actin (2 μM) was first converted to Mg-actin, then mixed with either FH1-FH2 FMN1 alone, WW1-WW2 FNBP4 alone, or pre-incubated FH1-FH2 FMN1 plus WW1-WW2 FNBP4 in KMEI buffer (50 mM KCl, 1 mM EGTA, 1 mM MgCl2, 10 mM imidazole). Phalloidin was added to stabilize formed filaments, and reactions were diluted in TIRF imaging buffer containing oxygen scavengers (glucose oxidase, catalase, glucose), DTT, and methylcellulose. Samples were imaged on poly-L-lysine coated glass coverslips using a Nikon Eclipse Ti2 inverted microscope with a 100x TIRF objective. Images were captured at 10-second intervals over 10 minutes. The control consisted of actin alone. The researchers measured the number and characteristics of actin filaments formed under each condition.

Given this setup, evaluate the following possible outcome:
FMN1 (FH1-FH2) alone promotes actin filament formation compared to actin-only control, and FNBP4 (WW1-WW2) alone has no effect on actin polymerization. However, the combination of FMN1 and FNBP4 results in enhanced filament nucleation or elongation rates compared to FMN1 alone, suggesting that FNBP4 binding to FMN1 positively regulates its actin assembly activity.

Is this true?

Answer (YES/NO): NO